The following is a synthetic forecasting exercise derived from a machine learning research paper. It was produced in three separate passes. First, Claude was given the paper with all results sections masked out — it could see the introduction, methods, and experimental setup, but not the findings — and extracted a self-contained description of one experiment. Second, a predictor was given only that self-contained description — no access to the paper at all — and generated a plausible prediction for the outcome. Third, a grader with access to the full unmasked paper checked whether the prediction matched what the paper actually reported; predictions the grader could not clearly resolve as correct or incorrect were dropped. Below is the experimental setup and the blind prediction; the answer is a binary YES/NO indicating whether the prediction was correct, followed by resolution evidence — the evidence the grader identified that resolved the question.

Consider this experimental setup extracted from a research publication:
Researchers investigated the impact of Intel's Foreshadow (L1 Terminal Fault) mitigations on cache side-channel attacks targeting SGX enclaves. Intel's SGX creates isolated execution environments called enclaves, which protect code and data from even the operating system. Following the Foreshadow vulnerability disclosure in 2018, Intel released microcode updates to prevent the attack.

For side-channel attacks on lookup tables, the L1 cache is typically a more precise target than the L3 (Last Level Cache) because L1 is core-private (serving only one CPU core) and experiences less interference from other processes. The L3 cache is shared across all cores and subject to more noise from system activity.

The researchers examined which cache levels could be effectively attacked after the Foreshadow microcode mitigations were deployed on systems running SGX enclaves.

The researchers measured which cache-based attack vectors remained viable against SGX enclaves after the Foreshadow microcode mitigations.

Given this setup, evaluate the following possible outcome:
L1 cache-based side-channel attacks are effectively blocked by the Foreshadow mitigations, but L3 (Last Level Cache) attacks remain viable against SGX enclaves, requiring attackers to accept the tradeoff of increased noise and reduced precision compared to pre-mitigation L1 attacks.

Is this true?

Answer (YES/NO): YES